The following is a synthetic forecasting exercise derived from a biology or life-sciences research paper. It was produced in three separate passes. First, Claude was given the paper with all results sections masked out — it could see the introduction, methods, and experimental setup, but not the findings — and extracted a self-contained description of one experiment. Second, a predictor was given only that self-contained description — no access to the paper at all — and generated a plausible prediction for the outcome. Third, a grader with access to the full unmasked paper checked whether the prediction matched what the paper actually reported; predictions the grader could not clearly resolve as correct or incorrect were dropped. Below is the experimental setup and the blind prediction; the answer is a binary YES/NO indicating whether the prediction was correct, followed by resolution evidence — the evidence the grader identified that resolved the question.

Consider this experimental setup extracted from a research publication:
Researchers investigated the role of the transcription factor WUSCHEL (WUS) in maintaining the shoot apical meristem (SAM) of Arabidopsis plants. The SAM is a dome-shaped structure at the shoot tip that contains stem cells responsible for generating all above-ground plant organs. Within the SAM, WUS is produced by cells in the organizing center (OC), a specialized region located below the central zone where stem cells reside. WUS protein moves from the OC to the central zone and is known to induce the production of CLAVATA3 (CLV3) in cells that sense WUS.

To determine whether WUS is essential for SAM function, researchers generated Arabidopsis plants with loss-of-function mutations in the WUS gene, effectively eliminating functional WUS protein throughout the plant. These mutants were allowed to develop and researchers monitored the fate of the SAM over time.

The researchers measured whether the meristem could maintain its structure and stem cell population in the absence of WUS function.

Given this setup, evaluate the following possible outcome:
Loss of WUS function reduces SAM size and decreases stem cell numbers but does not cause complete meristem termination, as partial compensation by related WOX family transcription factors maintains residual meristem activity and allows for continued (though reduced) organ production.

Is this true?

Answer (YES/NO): NO